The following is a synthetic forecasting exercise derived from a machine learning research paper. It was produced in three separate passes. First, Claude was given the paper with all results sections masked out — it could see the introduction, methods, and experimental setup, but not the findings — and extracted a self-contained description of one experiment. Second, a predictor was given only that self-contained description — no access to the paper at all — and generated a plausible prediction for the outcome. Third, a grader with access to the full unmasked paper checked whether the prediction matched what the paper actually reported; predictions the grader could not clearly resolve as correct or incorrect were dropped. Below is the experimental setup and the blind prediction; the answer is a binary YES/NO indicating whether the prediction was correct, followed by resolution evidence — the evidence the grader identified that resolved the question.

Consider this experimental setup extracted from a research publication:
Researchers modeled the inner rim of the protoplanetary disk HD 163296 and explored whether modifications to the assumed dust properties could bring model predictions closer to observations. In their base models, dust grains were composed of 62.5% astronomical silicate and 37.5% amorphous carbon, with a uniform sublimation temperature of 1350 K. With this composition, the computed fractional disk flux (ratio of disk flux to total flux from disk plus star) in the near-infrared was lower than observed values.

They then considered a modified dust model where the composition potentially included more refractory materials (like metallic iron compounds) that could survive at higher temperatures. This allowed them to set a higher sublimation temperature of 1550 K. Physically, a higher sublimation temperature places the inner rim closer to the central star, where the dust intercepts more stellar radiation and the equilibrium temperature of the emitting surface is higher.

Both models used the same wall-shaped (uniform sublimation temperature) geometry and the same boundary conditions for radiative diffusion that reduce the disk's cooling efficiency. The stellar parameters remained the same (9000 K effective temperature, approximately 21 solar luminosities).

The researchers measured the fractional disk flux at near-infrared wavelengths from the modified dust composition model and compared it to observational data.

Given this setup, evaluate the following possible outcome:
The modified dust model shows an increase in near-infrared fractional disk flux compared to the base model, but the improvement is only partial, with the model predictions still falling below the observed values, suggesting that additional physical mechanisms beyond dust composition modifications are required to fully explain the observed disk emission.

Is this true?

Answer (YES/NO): NO